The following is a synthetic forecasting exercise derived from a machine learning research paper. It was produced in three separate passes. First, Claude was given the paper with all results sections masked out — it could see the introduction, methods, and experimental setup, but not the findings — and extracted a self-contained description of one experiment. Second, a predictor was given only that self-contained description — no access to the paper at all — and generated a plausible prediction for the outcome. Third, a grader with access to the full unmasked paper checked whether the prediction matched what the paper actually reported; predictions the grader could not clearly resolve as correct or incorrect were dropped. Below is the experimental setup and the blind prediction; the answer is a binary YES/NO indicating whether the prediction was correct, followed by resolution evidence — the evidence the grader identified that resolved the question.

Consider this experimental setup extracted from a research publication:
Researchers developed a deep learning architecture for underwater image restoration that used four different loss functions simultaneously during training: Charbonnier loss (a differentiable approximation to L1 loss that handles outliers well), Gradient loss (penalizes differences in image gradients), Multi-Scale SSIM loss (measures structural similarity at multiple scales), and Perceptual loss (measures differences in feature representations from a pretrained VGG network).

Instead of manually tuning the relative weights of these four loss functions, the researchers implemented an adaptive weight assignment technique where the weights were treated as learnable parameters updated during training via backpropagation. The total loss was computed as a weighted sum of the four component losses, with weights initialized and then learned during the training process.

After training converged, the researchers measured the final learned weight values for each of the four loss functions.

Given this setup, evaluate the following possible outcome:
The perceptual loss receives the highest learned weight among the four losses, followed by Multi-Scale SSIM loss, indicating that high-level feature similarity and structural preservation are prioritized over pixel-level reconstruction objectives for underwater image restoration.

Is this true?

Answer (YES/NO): NO